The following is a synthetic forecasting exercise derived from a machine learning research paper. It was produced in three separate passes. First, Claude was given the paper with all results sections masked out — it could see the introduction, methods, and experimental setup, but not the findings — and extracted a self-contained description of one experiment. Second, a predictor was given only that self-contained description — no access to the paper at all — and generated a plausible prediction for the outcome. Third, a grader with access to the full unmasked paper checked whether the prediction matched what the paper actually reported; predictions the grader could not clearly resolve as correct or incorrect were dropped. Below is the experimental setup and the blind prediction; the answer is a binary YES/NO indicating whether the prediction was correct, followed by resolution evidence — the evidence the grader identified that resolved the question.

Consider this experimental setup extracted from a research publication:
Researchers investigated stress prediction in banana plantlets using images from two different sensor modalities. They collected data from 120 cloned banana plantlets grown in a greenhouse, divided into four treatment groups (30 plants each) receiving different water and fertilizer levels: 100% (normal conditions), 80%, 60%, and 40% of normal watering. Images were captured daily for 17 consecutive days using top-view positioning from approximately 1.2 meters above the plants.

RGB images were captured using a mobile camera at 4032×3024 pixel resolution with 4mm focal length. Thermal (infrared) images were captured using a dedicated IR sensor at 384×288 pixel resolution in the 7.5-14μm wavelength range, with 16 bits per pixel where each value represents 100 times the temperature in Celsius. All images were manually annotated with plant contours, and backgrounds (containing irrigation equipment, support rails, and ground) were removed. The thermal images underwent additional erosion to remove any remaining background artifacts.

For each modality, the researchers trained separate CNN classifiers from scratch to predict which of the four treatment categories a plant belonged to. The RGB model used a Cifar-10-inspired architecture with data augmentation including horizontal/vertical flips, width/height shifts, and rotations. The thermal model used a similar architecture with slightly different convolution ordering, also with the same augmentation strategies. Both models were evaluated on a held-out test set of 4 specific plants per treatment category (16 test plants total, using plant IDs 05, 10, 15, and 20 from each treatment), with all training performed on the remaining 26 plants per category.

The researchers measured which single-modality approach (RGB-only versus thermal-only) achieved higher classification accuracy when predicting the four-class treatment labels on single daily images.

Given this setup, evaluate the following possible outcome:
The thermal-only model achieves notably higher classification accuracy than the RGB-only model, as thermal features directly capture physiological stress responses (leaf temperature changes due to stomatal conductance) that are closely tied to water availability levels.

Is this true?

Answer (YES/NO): NO